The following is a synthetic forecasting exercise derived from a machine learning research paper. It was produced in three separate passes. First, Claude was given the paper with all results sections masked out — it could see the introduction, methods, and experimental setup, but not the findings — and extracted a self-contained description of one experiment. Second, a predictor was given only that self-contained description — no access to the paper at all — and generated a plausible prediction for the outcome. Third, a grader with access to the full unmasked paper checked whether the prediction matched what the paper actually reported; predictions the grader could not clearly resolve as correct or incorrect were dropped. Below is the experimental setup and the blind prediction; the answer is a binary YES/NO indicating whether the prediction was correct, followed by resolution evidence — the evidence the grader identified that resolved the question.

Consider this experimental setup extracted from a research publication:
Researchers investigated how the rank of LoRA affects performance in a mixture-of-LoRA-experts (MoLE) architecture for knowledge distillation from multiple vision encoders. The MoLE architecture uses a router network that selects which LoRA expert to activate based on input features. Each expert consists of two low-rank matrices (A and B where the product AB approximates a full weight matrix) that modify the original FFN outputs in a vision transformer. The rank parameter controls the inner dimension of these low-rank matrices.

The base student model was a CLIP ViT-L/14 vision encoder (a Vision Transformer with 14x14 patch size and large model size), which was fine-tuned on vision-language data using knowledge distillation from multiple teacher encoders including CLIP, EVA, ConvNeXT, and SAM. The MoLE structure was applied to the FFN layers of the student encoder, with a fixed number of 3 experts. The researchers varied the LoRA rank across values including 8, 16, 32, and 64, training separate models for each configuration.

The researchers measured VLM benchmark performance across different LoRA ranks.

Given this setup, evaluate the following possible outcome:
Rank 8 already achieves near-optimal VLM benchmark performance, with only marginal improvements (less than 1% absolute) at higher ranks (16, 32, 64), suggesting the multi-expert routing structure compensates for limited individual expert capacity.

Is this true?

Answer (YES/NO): NO